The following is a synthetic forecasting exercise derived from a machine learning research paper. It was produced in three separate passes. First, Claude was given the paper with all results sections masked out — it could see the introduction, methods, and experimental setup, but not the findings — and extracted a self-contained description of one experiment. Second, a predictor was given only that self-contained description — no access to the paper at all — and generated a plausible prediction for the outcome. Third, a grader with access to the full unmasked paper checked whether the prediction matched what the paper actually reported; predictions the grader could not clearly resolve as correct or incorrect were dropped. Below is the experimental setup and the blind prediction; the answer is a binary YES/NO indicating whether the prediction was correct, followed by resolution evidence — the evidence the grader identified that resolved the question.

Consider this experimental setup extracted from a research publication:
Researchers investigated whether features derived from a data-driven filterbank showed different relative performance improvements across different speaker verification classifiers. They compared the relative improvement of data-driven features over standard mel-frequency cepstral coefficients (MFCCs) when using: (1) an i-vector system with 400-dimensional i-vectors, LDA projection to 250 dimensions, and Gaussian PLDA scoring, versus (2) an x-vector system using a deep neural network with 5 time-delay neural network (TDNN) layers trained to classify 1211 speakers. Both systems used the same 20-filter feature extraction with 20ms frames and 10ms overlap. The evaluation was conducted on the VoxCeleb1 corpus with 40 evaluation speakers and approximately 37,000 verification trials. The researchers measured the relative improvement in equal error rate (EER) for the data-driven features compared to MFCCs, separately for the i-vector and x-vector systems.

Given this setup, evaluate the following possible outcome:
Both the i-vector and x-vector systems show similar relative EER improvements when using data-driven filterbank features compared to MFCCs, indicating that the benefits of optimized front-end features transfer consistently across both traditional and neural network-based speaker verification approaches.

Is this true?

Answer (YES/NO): NO